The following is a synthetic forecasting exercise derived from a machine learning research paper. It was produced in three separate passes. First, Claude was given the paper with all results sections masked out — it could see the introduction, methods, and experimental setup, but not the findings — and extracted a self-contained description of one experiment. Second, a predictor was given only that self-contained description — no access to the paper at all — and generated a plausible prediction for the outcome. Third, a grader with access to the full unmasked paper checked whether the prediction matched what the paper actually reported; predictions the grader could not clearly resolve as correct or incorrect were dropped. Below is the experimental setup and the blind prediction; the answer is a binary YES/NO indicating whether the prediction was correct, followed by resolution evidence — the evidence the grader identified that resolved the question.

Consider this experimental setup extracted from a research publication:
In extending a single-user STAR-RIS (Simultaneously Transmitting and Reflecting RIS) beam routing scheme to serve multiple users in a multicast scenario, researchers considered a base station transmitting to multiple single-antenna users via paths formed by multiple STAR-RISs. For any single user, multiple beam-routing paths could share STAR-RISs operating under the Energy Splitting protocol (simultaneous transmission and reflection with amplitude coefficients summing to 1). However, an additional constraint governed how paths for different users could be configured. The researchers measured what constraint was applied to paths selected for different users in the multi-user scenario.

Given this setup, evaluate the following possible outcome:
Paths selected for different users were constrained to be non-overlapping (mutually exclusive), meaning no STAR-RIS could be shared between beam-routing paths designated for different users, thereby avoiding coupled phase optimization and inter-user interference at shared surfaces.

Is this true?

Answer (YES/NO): YES